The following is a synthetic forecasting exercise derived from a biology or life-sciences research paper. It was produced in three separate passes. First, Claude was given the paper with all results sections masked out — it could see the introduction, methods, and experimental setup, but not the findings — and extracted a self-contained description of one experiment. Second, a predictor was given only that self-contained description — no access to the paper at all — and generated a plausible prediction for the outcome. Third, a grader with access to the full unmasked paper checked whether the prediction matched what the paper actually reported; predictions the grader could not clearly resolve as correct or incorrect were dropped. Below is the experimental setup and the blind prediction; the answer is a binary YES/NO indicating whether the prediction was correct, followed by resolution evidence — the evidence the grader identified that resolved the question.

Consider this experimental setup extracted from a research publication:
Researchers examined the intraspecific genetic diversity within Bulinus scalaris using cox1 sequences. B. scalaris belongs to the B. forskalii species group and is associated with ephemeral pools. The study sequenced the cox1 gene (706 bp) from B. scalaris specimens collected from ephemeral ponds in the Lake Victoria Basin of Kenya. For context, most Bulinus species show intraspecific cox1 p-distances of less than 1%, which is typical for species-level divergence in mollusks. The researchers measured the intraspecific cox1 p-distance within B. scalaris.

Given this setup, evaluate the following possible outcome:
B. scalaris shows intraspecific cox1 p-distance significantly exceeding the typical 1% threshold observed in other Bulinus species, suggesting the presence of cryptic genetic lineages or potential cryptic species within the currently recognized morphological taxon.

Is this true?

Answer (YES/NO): YES